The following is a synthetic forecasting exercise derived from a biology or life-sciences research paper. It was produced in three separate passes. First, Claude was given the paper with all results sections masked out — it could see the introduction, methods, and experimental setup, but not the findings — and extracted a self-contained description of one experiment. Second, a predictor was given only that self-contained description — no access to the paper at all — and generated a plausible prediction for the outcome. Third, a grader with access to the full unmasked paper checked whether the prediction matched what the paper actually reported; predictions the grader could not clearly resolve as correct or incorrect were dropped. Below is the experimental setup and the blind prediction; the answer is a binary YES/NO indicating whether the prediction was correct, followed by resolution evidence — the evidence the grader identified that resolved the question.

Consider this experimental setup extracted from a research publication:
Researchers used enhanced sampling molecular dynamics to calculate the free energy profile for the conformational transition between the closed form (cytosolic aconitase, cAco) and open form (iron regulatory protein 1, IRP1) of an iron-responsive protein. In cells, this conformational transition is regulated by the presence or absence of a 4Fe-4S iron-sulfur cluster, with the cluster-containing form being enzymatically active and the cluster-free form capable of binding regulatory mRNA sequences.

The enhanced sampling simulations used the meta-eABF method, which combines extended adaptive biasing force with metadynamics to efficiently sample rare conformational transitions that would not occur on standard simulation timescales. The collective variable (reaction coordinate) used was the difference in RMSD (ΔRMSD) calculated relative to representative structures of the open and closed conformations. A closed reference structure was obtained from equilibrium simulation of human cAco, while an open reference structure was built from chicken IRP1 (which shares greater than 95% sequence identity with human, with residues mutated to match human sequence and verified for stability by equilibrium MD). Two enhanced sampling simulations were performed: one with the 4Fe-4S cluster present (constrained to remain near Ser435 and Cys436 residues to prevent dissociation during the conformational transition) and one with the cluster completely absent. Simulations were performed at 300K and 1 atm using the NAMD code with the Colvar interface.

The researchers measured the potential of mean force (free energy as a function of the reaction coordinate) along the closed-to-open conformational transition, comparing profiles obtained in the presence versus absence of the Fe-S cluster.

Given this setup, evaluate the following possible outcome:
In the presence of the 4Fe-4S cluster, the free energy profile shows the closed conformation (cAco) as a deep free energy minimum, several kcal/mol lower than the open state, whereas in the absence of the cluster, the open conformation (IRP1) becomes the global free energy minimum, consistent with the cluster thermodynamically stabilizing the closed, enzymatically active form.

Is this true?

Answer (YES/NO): YES